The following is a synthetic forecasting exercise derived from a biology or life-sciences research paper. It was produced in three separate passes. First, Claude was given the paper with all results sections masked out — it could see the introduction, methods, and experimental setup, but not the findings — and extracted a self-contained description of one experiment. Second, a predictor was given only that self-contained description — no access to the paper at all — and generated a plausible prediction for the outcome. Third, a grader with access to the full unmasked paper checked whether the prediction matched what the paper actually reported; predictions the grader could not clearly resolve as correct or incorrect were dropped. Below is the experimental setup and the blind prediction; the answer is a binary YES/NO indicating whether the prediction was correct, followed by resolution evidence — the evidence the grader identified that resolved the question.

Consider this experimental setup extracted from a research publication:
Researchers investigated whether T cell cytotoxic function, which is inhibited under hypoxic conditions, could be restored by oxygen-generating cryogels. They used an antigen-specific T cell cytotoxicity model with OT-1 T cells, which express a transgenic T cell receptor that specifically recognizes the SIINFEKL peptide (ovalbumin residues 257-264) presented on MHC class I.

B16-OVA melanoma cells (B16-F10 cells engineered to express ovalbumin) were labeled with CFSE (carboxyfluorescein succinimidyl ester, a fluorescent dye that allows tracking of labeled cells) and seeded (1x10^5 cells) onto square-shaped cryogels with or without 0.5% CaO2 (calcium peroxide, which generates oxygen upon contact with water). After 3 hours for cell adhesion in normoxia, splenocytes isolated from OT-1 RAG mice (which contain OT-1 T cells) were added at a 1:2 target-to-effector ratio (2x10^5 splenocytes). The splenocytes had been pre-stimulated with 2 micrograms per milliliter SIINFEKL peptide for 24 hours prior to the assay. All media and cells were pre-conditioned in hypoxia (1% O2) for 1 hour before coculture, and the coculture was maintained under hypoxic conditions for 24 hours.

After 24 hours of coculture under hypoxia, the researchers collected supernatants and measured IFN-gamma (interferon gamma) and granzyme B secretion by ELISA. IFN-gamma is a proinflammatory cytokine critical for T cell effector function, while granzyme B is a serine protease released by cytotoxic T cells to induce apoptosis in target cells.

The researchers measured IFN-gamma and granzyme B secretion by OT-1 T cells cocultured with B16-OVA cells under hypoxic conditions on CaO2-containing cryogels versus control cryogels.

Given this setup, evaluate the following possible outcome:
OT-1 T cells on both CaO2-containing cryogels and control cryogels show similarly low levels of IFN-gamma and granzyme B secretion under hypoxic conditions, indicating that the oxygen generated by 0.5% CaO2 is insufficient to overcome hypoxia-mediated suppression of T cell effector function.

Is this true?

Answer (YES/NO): NO